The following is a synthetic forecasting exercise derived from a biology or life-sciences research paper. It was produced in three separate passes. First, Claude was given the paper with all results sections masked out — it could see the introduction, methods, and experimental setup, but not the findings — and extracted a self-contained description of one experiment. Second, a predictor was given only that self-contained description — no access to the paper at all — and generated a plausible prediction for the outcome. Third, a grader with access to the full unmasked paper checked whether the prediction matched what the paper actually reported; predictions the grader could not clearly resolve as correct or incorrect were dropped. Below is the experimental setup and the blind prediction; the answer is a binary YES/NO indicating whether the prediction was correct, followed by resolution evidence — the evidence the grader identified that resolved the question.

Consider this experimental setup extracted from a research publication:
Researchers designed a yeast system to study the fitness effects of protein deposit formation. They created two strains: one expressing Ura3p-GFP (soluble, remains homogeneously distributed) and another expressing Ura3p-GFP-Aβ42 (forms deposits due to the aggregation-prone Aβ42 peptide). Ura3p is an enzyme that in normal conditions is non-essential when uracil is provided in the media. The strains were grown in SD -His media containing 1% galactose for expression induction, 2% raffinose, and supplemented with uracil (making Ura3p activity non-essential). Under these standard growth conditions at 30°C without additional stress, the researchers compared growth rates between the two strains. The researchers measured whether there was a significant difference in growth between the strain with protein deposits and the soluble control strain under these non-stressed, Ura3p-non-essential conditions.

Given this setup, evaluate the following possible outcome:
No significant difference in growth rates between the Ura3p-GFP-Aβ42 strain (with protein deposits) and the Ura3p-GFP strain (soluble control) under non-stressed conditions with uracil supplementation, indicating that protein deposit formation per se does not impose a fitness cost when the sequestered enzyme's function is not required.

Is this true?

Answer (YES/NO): YES